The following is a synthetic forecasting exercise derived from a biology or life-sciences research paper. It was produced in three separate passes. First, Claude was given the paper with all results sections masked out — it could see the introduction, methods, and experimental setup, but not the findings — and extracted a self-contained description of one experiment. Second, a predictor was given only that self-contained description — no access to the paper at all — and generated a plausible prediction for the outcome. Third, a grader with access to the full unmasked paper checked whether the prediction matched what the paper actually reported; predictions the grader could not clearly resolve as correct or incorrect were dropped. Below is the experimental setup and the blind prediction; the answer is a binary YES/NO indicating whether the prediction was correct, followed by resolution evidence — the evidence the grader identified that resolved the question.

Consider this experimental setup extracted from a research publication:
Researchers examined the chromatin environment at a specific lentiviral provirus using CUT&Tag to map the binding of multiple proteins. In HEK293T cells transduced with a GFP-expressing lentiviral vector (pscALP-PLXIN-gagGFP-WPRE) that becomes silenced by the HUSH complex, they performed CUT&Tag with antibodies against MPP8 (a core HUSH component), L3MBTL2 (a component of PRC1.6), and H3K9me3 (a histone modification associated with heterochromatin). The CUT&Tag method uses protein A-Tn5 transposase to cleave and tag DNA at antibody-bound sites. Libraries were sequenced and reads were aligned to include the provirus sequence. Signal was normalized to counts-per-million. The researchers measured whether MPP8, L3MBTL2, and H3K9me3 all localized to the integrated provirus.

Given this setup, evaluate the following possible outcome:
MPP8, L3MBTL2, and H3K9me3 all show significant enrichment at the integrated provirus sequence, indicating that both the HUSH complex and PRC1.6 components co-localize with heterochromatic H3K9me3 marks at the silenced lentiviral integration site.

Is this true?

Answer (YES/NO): YES